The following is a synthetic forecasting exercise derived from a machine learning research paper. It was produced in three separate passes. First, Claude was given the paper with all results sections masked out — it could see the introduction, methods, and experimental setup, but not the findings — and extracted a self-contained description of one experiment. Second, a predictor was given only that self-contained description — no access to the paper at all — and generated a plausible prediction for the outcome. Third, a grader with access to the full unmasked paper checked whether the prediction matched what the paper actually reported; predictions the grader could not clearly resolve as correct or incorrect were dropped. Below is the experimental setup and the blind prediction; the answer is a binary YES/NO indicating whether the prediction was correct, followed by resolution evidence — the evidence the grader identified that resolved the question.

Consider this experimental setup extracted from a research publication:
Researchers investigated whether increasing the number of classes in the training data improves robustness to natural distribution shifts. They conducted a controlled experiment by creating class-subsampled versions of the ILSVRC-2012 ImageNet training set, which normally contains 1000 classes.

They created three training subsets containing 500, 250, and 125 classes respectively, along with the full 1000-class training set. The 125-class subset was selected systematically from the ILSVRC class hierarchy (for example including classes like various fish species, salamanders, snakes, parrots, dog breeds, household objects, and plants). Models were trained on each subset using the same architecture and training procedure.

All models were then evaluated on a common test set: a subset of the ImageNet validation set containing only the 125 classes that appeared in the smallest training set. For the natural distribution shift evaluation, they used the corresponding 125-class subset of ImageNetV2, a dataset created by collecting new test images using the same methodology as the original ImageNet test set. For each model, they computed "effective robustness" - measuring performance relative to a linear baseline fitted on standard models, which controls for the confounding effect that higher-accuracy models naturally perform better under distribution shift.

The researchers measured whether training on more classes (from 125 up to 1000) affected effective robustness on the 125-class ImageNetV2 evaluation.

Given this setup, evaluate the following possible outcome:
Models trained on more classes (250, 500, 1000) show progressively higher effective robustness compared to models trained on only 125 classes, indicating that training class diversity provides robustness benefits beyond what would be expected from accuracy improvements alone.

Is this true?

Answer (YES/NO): NO